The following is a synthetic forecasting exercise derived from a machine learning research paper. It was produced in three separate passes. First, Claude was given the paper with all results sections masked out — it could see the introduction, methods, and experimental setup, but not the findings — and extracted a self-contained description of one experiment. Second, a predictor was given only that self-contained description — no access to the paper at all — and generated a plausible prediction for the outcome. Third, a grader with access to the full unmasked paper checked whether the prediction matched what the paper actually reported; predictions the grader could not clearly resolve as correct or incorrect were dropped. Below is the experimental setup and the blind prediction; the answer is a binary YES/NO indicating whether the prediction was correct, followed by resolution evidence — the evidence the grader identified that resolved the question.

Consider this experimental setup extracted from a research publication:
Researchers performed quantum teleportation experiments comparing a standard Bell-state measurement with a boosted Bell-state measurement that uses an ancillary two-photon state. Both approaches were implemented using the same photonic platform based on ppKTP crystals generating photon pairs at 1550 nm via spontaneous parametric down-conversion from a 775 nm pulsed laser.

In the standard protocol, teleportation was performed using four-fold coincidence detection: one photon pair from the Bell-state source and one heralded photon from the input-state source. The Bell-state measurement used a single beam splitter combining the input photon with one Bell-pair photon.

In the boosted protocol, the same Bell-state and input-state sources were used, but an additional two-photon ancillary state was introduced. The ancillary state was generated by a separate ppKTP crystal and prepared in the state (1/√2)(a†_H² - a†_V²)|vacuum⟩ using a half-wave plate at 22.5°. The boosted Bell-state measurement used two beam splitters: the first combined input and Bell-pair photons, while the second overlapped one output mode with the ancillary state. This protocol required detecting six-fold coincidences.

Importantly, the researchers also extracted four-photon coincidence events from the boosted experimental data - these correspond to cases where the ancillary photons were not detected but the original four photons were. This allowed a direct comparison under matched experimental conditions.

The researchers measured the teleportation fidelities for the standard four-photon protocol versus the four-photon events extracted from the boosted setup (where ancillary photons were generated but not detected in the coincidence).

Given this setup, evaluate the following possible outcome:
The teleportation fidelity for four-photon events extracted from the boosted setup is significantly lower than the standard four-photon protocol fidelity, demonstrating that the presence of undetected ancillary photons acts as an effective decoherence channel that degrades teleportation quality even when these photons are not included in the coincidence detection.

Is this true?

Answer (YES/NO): NO